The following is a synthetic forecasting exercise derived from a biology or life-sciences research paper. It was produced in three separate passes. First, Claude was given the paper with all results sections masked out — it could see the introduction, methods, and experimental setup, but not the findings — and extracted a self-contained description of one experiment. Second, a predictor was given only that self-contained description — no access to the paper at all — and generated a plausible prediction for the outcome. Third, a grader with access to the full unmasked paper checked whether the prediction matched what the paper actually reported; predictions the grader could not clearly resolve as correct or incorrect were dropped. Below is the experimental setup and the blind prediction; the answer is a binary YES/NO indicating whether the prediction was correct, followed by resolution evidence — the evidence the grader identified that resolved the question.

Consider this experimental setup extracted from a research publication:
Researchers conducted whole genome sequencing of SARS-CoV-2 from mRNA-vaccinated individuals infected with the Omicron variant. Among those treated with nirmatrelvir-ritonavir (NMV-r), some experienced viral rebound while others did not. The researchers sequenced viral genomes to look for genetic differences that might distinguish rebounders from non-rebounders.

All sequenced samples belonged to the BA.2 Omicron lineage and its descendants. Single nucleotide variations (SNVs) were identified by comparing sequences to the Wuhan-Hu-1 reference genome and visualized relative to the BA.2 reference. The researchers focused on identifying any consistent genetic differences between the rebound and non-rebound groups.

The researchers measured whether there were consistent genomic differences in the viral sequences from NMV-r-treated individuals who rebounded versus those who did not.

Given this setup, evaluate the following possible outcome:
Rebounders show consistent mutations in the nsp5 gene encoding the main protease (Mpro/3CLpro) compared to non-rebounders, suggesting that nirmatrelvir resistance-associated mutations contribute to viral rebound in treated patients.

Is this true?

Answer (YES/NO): NO